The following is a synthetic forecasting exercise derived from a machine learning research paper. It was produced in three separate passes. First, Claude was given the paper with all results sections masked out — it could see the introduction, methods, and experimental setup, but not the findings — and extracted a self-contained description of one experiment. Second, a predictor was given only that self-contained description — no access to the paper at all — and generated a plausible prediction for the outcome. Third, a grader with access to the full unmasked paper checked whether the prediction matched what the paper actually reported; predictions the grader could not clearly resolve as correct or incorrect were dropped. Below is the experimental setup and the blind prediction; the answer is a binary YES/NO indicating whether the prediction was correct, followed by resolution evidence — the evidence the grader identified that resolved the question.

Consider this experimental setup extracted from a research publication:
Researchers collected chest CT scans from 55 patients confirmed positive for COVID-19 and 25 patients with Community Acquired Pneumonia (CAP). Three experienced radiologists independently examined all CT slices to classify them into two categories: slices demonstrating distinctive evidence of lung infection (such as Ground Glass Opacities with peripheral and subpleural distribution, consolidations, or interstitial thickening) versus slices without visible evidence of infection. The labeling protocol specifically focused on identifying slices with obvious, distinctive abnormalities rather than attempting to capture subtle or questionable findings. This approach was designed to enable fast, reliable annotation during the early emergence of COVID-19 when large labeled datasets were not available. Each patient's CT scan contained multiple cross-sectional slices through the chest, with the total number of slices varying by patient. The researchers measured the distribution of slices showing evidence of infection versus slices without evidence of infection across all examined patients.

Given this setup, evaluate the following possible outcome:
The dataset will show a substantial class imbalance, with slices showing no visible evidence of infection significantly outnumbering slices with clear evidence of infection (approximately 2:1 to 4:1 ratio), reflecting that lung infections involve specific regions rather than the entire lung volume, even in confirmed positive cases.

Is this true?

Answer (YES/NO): YES